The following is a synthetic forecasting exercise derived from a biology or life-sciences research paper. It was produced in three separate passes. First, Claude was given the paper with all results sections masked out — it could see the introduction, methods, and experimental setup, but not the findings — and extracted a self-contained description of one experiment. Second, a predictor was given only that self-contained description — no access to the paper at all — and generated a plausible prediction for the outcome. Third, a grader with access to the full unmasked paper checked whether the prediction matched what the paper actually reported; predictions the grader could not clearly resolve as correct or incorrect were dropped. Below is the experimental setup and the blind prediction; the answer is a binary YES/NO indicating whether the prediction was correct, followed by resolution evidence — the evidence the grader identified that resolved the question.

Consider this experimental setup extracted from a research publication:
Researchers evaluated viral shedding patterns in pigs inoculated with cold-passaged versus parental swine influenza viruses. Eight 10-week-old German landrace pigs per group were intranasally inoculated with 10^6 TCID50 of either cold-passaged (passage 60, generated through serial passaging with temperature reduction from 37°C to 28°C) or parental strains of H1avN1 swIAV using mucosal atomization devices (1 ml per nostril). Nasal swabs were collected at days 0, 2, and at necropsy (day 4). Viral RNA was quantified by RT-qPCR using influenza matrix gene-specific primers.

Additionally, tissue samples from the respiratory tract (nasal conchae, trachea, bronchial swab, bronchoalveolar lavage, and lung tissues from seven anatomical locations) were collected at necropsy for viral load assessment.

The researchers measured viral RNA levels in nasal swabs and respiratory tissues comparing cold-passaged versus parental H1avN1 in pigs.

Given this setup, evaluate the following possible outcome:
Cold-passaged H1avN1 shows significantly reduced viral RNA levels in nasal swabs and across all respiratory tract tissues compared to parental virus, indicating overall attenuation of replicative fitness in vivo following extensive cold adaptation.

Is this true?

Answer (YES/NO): NO